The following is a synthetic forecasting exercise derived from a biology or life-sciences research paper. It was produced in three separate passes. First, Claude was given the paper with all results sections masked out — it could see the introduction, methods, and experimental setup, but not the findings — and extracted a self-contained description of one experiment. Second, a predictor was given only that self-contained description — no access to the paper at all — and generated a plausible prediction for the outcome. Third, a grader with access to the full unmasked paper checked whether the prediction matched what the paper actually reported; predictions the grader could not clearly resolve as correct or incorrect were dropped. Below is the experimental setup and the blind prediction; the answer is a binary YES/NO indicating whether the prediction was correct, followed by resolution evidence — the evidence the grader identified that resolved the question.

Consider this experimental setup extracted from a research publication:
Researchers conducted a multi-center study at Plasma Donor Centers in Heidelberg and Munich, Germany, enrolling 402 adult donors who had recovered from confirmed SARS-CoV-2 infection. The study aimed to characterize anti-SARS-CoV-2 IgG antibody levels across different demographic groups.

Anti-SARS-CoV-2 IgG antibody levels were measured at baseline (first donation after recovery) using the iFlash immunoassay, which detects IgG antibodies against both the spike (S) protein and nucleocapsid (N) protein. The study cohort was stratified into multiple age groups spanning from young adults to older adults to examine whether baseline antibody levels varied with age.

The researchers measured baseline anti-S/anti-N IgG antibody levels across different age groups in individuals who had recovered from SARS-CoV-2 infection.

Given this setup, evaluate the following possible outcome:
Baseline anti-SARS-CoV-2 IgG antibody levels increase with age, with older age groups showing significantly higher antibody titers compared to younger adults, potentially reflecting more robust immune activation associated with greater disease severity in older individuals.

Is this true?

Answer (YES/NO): YES